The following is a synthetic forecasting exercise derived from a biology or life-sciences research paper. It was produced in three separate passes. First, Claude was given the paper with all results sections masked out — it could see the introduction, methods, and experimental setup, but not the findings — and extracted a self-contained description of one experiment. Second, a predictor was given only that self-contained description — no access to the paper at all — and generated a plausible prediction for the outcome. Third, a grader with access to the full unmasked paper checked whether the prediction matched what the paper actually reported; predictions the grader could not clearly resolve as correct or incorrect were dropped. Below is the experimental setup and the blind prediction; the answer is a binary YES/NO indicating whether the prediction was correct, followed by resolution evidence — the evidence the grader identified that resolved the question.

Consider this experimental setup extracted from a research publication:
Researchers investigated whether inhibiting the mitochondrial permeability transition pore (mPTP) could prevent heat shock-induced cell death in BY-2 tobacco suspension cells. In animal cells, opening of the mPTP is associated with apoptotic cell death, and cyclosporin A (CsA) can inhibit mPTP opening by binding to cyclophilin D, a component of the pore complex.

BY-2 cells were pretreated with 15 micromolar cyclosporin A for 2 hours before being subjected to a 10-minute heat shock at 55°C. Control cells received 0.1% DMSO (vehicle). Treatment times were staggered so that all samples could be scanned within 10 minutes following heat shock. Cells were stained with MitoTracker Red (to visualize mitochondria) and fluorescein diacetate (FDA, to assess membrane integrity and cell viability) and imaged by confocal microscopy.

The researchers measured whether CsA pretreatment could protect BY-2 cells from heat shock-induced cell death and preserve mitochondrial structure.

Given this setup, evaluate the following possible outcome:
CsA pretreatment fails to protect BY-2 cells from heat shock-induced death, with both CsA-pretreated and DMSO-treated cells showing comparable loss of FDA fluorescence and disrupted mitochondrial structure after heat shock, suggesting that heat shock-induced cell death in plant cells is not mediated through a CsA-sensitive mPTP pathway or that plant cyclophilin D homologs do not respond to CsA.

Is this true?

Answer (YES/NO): YES